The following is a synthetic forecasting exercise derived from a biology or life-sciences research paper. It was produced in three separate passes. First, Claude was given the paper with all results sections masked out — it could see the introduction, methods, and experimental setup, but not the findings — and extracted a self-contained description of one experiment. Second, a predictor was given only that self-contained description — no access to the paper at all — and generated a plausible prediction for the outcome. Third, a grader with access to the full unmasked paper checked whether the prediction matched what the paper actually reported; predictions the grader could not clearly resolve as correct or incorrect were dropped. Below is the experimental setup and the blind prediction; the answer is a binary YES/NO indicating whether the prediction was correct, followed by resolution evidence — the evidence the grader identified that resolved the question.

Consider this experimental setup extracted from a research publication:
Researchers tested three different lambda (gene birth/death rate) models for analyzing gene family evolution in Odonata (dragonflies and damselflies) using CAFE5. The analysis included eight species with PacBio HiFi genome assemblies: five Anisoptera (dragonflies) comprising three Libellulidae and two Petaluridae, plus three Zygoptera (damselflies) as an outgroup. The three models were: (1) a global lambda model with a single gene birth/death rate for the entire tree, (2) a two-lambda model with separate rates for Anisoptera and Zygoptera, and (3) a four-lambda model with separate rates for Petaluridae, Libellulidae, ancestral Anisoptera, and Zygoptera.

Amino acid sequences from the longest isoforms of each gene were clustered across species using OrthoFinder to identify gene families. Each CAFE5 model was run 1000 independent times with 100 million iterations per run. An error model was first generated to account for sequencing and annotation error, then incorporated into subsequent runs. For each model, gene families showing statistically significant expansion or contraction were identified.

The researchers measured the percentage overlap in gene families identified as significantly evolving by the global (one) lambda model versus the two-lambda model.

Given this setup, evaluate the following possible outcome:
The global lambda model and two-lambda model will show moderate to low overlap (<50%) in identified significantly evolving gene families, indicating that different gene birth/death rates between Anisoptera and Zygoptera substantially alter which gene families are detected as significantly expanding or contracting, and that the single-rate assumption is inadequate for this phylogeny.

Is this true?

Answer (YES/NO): NO